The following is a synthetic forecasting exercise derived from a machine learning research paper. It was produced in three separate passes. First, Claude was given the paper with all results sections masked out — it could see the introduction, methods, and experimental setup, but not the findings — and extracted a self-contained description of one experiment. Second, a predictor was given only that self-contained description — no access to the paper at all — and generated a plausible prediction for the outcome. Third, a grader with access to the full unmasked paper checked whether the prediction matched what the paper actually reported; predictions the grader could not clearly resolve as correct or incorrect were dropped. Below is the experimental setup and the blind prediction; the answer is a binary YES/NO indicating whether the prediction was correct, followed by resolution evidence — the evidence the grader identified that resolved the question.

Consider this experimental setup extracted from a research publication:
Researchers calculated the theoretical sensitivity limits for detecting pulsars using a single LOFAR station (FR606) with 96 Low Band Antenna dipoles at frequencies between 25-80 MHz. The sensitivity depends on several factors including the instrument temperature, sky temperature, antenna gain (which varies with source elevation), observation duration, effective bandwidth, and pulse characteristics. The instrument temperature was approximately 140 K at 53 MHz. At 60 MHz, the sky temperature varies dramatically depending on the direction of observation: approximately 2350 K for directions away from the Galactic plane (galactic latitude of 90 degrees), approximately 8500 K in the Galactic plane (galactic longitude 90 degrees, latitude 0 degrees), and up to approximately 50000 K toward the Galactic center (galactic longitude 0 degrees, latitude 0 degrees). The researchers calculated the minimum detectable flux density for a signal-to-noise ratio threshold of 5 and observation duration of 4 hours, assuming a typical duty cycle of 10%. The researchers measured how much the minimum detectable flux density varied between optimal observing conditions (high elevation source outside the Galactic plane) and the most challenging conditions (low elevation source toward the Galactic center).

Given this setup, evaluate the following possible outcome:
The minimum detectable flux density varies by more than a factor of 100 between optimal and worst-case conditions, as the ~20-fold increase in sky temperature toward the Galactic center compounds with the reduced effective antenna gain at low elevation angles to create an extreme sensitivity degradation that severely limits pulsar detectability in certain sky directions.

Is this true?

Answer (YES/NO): YES